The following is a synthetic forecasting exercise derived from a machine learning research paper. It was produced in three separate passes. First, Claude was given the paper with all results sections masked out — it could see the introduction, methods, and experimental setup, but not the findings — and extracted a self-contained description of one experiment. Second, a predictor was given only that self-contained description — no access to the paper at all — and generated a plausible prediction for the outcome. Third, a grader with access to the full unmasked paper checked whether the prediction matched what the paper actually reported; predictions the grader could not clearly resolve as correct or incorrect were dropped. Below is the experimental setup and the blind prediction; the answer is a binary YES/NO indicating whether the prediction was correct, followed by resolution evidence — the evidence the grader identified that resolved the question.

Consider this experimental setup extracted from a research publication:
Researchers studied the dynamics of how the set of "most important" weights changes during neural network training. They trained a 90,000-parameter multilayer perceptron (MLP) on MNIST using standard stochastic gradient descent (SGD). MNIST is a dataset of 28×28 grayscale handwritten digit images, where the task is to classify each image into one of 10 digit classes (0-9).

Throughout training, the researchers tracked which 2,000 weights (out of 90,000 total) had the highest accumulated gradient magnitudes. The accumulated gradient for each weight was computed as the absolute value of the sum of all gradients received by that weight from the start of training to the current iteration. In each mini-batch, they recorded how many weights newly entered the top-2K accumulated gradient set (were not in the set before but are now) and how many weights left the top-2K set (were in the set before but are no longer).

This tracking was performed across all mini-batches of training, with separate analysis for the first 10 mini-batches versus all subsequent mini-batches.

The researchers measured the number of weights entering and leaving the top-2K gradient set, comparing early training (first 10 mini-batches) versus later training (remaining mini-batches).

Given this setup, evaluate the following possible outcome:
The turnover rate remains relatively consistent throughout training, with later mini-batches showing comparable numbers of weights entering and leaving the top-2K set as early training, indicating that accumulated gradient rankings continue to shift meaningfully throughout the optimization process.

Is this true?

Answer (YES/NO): NO